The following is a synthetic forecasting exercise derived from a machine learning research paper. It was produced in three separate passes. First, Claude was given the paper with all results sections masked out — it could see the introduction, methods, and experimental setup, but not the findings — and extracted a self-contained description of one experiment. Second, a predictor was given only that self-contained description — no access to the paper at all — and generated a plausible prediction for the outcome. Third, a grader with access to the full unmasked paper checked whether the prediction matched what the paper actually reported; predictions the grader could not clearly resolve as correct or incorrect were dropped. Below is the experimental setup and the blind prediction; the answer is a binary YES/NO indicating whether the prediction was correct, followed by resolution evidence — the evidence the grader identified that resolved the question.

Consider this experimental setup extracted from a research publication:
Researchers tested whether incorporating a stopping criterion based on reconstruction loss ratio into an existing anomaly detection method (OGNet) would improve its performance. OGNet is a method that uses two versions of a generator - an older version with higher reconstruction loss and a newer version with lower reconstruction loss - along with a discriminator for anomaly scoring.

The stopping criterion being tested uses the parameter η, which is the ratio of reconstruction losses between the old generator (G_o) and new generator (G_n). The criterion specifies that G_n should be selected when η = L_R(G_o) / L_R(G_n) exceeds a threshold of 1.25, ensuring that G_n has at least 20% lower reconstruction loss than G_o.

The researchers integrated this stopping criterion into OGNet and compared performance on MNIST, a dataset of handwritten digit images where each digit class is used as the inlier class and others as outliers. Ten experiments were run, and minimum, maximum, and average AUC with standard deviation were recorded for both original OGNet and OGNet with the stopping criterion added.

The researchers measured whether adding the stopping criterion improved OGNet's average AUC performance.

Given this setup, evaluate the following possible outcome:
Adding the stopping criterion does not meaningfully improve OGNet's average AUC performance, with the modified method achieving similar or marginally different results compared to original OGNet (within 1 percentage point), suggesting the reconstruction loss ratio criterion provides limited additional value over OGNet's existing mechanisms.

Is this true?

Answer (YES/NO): NO